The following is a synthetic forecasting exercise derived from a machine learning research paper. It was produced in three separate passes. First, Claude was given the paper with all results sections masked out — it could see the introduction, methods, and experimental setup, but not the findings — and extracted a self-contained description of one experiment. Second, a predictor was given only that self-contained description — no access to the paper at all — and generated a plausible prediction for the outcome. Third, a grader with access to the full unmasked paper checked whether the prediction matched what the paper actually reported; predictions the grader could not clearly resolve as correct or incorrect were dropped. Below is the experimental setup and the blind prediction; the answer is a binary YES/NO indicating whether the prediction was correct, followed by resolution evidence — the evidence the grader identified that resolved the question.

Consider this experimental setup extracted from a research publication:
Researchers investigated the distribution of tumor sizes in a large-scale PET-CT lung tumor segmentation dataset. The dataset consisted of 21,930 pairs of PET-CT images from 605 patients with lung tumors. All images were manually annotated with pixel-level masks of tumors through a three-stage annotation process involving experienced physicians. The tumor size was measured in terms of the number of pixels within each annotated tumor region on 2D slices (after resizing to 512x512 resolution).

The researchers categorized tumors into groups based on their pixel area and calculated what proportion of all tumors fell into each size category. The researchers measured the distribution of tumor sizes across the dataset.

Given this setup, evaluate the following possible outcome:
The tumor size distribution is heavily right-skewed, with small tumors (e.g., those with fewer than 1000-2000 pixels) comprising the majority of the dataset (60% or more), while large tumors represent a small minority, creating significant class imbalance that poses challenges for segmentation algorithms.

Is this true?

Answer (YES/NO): YES